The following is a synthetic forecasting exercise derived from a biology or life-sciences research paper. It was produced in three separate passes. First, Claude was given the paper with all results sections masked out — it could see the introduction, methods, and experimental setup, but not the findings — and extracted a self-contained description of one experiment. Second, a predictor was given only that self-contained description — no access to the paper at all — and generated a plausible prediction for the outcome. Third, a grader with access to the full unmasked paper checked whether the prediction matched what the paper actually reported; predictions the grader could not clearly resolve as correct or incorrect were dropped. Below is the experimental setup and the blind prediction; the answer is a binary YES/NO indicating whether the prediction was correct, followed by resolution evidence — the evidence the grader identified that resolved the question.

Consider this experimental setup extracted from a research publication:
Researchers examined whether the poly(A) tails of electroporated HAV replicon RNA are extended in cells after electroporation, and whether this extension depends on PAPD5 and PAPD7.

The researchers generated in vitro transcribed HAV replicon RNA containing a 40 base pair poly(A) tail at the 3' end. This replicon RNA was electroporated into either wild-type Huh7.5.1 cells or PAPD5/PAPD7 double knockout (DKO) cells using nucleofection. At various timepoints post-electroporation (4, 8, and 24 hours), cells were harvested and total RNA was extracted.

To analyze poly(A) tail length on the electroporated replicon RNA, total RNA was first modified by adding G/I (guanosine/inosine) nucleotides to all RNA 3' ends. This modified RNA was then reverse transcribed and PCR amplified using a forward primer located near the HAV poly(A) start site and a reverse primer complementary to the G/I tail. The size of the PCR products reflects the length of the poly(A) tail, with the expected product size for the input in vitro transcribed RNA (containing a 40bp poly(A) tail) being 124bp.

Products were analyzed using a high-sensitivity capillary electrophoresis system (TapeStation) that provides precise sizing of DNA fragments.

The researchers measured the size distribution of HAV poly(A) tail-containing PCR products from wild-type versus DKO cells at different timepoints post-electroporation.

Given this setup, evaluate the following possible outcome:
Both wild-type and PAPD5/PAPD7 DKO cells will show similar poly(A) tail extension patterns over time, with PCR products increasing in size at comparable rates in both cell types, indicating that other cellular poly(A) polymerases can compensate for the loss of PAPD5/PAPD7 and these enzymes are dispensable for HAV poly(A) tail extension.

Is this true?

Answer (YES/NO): NO